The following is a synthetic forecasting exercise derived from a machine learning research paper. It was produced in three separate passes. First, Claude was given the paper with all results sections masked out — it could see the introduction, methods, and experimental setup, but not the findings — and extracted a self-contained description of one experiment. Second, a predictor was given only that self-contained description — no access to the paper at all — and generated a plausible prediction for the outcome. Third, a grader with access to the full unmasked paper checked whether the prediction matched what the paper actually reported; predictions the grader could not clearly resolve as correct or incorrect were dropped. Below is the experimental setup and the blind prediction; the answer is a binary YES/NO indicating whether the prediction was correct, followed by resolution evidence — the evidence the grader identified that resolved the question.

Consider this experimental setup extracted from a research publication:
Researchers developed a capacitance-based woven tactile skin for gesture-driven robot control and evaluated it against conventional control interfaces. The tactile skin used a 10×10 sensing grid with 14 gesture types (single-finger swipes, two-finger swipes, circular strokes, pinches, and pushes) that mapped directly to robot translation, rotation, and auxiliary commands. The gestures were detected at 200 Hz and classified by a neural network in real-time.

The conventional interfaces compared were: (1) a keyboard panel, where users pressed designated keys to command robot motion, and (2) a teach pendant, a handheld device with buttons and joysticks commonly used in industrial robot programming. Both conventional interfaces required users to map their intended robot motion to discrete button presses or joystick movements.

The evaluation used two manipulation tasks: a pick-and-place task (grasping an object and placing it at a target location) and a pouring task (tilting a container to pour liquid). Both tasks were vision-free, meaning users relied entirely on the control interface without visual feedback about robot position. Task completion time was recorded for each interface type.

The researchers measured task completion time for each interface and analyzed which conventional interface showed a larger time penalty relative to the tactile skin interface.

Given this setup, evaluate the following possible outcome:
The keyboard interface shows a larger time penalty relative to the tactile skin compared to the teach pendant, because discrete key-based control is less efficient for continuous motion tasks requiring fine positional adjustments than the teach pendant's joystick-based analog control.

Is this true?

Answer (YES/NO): NO